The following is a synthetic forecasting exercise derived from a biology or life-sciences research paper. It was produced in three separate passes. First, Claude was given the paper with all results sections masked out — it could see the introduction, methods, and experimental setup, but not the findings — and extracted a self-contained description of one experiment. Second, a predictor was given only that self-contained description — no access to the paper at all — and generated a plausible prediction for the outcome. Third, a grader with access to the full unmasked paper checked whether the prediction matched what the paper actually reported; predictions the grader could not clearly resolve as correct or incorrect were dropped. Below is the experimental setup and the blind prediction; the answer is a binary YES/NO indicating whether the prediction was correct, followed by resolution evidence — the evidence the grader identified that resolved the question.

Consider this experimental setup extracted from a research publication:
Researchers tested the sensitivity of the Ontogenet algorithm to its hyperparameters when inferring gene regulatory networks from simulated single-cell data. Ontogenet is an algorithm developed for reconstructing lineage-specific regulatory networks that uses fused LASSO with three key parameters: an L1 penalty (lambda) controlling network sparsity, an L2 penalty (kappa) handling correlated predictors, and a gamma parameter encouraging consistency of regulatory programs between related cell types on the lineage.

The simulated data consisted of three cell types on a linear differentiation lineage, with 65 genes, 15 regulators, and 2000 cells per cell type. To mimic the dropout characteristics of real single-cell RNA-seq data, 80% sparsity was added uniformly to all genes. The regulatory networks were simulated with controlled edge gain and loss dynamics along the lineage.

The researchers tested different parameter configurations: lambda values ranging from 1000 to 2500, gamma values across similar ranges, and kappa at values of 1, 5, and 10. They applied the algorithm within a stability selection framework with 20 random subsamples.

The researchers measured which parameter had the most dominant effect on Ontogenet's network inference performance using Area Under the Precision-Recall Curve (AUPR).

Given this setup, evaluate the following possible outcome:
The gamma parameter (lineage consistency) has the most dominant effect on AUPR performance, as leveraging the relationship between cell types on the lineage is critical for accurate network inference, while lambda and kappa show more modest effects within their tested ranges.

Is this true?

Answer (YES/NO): NO